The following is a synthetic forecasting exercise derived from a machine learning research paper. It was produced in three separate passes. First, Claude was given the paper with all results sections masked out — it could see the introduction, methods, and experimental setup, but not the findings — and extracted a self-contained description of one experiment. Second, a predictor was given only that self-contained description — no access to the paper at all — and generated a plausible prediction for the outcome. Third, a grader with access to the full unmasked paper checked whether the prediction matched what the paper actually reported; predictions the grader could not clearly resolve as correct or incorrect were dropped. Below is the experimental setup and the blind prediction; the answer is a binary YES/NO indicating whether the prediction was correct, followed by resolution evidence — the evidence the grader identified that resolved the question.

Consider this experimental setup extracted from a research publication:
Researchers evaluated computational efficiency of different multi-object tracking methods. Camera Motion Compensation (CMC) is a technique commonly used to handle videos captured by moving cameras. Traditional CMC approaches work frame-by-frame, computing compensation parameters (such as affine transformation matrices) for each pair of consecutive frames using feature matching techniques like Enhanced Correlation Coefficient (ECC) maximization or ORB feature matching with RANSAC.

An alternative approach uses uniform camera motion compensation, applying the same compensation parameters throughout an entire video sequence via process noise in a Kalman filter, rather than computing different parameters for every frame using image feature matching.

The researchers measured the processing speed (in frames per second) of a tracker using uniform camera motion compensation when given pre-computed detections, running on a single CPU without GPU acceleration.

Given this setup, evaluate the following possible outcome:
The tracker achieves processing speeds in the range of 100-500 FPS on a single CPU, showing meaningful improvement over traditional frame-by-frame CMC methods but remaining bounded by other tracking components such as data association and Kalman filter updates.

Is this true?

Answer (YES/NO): NO